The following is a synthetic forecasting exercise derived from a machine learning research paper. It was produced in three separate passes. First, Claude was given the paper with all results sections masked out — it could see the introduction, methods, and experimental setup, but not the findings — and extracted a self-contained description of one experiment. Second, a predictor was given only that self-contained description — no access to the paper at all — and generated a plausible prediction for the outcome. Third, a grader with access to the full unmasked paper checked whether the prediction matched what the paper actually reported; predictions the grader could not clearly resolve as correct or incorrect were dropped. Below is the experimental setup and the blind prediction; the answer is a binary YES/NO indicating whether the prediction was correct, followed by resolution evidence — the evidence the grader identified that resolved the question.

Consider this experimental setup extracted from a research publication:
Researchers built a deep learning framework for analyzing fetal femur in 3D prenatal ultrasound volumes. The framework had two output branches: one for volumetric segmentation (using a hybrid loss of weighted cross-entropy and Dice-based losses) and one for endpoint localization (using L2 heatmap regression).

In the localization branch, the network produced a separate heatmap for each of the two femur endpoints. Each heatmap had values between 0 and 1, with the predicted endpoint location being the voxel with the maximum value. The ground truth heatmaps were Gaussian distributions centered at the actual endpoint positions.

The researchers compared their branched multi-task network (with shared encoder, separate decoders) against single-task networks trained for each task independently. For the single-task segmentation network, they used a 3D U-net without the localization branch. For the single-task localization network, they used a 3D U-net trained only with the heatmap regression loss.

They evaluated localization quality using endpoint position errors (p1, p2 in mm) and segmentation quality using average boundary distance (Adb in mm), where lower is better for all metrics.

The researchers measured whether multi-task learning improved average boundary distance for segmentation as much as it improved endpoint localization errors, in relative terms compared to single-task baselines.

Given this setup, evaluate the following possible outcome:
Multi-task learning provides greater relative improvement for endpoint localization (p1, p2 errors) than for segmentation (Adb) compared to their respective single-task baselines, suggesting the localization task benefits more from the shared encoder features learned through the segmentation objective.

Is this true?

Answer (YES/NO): NO